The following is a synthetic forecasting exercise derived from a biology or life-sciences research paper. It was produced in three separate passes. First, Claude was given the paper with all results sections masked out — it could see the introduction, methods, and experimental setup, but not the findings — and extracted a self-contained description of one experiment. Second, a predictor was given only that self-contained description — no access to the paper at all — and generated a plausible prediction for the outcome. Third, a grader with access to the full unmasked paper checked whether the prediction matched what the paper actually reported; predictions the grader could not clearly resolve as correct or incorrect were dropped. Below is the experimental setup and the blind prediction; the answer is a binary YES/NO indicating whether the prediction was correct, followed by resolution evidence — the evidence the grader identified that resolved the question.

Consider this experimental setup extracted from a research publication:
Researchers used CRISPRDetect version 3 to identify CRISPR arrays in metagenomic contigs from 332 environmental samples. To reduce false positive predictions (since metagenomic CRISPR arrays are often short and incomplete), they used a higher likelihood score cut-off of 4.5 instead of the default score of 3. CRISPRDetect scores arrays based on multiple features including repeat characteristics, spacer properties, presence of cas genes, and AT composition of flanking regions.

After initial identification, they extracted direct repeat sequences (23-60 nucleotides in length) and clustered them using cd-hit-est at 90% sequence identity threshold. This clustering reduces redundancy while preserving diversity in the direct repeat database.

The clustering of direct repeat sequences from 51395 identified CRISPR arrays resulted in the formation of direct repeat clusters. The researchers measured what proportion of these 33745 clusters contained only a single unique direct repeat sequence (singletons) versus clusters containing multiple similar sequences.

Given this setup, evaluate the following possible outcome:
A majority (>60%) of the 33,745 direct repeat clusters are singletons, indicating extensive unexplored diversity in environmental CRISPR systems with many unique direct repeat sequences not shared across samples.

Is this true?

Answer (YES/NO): YES